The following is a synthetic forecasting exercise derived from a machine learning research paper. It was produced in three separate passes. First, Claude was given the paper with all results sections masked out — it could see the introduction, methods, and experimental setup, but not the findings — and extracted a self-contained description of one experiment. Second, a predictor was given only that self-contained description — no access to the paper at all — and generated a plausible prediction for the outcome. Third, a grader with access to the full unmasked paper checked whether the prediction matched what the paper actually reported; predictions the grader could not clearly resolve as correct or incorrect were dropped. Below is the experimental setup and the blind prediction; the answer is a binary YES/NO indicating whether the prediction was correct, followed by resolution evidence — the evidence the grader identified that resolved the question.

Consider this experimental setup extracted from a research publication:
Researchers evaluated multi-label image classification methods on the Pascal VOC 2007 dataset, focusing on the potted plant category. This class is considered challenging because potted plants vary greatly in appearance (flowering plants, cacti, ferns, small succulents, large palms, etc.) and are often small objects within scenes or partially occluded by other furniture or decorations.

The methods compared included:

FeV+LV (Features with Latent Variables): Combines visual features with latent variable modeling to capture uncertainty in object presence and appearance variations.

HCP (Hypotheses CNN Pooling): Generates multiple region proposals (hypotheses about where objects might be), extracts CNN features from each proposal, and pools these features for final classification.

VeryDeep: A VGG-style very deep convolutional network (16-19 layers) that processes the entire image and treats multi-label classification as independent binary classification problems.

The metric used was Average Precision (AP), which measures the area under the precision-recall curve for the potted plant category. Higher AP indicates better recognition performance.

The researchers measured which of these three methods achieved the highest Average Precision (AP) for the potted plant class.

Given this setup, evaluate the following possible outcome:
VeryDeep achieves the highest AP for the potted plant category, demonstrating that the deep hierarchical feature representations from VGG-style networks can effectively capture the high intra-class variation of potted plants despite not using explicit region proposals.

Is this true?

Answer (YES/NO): NO